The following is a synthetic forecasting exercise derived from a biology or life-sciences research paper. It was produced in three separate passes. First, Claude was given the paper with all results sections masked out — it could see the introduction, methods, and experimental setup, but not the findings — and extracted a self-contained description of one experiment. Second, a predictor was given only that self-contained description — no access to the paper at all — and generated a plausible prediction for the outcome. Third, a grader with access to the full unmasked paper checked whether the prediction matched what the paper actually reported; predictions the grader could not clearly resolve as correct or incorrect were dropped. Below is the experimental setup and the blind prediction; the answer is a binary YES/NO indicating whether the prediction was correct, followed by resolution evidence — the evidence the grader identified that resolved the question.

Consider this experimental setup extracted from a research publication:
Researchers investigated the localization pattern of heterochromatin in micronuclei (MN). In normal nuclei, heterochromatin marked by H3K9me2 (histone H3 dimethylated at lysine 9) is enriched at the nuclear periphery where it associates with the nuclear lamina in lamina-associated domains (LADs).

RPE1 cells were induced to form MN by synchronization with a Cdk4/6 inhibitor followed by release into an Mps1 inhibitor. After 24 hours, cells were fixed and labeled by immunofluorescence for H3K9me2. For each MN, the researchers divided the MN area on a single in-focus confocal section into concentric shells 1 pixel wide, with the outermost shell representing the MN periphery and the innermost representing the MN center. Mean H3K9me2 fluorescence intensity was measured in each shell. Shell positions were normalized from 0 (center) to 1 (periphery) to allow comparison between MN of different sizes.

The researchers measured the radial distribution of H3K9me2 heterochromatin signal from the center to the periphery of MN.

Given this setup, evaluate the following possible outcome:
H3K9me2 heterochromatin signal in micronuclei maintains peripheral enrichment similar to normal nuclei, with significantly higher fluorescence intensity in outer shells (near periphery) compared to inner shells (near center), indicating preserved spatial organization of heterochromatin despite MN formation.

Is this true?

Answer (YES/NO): YES